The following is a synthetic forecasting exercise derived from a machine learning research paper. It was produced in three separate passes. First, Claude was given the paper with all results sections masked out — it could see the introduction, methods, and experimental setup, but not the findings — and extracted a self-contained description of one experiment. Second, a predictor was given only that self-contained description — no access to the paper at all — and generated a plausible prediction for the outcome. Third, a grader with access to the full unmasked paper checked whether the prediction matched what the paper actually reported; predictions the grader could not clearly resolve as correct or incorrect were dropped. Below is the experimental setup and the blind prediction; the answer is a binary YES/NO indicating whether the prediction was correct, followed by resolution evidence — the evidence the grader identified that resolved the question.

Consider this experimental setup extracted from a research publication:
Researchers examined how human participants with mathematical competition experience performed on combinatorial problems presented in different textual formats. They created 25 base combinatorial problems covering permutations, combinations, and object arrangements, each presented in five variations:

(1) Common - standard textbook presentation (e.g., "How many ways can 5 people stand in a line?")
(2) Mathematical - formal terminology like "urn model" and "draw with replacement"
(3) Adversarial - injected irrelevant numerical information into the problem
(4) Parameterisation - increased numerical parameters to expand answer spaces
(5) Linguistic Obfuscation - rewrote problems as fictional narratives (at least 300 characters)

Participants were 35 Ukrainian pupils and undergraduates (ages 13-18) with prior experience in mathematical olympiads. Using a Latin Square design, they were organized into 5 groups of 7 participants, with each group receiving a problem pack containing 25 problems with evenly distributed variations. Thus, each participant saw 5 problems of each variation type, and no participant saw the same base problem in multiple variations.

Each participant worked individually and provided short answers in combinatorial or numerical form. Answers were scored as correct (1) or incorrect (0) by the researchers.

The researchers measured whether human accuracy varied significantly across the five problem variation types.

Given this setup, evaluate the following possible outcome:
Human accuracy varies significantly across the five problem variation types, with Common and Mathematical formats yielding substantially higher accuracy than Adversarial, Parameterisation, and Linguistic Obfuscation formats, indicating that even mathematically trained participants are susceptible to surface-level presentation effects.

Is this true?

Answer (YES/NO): NO